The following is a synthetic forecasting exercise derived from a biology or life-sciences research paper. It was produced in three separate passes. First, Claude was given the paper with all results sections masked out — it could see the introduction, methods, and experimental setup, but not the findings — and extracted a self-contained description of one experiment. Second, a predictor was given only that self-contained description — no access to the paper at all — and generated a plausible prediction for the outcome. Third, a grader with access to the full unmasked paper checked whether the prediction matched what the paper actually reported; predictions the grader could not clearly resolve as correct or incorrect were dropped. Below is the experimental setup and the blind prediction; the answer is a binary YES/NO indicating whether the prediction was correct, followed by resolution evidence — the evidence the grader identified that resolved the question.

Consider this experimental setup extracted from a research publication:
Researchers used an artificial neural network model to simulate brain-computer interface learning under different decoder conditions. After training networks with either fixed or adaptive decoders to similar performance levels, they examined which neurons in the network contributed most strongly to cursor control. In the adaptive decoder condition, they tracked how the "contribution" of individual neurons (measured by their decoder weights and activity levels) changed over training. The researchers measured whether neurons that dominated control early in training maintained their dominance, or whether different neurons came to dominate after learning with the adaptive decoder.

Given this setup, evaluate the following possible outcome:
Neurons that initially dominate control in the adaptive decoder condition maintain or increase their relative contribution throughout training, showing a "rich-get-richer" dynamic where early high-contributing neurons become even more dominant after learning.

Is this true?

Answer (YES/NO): YES